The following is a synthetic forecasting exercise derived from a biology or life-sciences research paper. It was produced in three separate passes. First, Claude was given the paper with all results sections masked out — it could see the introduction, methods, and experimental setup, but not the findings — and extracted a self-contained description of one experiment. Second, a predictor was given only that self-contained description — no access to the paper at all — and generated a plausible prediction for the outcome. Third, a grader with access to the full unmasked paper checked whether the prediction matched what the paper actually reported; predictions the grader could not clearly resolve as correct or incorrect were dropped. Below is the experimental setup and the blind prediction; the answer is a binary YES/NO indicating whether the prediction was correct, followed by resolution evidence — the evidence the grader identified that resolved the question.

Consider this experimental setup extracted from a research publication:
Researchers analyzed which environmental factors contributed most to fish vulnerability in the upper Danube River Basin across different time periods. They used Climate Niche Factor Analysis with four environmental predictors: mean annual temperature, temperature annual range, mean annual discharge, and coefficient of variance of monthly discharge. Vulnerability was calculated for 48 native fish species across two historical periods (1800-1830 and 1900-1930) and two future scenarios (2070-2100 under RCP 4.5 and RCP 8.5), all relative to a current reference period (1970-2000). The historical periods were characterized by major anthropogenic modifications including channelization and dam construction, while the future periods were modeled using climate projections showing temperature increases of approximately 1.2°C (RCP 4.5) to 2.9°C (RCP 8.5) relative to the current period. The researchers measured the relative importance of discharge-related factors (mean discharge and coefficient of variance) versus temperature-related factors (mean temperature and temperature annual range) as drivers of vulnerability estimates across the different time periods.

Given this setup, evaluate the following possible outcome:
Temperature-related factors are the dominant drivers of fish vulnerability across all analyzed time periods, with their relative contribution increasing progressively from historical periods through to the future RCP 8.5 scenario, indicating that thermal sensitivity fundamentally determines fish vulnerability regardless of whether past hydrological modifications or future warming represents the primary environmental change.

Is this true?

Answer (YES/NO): NO